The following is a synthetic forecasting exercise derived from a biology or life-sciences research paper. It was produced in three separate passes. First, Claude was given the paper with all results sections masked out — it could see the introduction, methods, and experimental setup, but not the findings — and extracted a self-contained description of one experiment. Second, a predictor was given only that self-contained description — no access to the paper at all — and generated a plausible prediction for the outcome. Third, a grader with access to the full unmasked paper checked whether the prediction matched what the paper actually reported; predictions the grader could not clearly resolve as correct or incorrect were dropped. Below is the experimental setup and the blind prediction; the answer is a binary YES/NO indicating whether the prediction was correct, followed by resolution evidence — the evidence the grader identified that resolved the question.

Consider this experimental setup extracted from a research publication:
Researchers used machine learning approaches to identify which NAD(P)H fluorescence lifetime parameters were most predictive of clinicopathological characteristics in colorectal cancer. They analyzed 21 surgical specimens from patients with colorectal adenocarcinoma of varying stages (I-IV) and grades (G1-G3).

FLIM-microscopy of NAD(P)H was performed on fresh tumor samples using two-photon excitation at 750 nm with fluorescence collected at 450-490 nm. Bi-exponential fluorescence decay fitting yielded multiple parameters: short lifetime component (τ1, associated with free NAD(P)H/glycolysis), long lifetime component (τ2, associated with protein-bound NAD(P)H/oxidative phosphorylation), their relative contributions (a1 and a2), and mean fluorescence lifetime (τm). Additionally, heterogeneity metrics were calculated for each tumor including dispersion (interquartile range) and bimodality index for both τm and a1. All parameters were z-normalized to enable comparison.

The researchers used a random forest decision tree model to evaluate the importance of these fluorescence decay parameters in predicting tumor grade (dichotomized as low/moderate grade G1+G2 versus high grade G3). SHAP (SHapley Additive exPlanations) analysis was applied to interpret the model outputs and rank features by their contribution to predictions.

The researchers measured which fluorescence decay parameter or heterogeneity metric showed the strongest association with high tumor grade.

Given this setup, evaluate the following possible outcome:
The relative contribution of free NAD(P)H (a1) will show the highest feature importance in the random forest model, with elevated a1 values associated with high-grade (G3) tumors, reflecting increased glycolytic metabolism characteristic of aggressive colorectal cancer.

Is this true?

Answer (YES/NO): NO